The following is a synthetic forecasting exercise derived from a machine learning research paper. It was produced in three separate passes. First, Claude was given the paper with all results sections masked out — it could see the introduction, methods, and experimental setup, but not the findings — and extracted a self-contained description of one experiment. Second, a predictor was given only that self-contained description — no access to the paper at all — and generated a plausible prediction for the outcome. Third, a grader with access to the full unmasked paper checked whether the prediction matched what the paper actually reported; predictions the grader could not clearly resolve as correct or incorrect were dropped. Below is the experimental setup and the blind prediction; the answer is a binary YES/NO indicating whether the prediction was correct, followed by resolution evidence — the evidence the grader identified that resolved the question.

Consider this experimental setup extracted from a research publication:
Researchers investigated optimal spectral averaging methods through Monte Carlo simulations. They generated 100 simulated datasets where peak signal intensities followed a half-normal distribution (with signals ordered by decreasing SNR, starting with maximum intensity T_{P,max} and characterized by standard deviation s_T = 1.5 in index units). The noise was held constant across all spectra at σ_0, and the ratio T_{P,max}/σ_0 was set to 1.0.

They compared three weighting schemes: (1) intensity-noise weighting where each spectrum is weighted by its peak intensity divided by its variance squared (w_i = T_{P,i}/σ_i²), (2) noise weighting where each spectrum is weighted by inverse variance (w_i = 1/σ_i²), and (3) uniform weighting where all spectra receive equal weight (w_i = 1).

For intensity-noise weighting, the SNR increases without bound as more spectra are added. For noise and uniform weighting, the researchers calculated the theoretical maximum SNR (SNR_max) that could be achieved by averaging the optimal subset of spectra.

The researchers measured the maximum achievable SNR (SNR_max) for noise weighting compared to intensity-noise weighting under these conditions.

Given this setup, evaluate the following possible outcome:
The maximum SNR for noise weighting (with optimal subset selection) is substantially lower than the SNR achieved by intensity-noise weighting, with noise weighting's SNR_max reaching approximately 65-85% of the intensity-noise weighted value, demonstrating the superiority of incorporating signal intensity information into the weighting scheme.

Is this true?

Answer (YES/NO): NO